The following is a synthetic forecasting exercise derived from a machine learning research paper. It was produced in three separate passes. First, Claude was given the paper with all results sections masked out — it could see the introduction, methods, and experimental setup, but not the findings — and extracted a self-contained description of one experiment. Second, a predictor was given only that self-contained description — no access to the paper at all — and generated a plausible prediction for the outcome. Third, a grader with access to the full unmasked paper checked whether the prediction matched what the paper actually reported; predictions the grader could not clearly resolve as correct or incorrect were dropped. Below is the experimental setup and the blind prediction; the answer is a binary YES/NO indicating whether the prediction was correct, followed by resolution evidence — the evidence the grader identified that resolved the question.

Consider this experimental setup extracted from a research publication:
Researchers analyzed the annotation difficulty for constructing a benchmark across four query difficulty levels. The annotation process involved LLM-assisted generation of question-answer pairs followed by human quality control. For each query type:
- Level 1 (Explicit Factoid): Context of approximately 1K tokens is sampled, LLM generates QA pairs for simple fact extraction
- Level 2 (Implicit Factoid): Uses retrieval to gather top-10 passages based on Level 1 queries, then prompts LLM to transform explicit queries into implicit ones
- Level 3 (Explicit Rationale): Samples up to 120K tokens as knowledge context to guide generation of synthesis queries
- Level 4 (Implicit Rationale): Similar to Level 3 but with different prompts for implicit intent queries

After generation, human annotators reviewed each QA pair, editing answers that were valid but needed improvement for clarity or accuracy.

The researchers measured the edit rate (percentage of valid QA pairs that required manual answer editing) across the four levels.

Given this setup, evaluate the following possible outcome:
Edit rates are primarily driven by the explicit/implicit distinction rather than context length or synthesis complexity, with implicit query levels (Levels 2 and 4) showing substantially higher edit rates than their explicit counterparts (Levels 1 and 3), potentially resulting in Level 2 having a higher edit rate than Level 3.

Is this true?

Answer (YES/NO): NO